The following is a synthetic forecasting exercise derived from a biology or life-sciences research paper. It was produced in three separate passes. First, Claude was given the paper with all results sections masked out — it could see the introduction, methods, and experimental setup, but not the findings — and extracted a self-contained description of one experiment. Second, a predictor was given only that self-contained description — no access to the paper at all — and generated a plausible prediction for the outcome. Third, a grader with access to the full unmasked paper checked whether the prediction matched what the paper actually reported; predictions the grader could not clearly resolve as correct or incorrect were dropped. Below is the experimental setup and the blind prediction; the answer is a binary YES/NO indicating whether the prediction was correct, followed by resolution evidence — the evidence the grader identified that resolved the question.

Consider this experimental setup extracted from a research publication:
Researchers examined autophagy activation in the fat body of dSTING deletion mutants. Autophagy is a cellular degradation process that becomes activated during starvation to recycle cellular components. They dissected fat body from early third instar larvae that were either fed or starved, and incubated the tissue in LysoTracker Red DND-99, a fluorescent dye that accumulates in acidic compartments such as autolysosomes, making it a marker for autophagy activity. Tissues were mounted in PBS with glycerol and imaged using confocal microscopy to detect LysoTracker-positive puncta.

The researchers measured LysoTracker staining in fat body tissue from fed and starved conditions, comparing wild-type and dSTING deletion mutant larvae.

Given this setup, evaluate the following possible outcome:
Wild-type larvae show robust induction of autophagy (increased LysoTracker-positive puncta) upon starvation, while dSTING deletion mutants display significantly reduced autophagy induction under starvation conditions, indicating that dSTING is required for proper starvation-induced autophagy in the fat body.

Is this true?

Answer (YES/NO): NO